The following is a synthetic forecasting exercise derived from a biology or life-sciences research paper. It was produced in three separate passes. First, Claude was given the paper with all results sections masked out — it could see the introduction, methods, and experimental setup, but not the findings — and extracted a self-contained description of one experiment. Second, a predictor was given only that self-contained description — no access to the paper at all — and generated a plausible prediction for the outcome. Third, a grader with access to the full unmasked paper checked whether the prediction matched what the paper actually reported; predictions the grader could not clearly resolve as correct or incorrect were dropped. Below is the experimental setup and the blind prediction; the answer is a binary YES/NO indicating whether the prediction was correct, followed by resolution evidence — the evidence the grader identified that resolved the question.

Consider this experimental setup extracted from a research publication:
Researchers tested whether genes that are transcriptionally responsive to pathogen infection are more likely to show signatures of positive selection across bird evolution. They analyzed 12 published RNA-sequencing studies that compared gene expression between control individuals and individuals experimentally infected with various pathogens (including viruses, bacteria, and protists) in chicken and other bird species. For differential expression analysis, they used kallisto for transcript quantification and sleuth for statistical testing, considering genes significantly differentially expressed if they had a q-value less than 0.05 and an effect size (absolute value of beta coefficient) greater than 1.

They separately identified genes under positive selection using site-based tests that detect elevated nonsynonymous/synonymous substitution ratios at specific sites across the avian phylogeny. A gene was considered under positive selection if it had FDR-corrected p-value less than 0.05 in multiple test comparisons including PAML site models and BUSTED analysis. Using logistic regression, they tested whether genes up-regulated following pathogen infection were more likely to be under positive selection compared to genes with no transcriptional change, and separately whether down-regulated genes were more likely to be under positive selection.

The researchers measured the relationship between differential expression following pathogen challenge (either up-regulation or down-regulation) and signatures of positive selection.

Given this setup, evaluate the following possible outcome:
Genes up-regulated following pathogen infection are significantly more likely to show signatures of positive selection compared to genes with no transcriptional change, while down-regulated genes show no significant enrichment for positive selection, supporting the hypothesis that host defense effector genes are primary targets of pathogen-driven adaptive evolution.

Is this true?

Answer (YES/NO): NO